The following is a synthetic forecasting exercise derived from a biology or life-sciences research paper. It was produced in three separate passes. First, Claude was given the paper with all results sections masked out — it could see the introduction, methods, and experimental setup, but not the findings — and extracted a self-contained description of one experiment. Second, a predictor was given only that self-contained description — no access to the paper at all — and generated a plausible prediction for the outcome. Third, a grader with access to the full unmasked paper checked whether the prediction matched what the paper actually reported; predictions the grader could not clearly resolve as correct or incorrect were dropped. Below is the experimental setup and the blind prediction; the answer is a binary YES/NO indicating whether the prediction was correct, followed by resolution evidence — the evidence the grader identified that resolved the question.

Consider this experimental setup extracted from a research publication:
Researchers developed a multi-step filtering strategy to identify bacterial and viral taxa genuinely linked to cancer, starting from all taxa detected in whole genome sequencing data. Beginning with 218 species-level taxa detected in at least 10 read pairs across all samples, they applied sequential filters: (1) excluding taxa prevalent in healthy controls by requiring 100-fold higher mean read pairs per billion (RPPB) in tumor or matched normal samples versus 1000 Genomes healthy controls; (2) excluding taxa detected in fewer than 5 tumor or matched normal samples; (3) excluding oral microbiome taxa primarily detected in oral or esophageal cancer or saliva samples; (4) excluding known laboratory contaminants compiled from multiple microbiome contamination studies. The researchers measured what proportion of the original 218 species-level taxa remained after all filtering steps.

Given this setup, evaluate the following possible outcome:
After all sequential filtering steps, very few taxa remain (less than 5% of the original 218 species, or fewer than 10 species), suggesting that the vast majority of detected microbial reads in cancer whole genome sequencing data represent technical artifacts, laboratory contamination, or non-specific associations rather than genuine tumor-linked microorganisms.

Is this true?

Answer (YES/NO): NO